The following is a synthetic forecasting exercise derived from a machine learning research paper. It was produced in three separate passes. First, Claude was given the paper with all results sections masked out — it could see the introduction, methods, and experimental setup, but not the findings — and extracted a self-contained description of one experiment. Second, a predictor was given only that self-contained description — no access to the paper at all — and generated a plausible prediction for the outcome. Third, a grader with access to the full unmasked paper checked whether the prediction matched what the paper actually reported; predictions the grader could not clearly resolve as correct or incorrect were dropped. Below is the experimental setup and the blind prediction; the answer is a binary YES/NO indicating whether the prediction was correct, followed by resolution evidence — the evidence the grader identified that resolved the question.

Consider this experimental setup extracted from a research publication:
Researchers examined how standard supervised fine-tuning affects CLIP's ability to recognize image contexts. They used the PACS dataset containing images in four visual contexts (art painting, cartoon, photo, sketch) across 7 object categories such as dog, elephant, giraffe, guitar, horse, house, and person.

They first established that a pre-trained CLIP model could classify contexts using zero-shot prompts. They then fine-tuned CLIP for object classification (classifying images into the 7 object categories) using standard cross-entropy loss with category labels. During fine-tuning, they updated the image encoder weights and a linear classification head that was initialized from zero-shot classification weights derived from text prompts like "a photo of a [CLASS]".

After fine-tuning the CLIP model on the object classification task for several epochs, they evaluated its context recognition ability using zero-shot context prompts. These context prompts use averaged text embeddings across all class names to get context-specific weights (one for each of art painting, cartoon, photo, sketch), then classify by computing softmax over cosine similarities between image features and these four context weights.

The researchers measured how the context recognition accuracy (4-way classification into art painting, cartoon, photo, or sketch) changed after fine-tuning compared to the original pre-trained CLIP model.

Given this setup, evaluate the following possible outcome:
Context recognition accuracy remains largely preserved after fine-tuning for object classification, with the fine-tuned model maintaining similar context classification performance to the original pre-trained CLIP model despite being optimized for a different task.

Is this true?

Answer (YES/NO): NO